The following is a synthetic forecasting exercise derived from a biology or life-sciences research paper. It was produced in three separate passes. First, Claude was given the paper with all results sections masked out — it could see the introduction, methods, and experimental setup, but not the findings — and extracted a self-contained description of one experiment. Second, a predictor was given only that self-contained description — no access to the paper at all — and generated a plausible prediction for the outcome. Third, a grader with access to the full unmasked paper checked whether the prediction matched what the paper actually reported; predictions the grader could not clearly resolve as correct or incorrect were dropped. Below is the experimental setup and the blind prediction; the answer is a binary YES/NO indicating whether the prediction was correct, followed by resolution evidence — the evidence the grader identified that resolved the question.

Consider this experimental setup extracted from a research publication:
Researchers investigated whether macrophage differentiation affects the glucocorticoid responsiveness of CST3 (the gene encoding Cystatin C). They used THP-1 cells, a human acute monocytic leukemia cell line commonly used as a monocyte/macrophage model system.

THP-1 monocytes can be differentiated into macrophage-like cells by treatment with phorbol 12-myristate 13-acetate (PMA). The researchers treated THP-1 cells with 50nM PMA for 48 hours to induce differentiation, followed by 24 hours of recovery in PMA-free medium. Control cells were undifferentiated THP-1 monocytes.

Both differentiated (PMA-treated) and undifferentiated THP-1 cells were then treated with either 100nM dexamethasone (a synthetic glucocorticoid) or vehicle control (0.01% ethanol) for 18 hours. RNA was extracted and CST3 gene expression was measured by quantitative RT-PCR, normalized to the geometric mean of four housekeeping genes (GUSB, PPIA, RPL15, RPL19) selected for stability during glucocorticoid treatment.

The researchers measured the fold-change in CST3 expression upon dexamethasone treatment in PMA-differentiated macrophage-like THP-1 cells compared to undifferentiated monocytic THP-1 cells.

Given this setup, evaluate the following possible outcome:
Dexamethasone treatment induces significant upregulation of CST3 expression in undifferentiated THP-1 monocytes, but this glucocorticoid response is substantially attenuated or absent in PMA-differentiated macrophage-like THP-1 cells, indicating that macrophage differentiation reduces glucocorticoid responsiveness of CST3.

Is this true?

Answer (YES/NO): NO